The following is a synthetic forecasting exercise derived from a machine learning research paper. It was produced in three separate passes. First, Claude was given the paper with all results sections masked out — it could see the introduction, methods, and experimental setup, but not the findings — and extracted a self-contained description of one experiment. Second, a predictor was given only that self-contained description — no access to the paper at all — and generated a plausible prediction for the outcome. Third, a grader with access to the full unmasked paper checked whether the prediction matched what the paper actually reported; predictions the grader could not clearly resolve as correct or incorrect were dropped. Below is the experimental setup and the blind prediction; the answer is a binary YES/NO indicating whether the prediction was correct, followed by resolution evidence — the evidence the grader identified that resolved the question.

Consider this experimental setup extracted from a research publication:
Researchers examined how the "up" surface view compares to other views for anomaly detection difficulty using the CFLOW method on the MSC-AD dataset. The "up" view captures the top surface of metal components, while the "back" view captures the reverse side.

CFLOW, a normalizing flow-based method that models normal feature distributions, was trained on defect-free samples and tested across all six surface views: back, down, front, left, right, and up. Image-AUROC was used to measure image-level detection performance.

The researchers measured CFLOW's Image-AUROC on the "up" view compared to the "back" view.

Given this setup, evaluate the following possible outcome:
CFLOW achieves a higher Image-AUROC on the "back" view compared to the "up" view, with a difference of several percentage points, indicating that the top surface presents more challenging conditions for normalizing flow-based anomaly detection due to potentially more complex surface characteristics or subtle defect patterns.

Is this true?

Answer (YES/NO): NO